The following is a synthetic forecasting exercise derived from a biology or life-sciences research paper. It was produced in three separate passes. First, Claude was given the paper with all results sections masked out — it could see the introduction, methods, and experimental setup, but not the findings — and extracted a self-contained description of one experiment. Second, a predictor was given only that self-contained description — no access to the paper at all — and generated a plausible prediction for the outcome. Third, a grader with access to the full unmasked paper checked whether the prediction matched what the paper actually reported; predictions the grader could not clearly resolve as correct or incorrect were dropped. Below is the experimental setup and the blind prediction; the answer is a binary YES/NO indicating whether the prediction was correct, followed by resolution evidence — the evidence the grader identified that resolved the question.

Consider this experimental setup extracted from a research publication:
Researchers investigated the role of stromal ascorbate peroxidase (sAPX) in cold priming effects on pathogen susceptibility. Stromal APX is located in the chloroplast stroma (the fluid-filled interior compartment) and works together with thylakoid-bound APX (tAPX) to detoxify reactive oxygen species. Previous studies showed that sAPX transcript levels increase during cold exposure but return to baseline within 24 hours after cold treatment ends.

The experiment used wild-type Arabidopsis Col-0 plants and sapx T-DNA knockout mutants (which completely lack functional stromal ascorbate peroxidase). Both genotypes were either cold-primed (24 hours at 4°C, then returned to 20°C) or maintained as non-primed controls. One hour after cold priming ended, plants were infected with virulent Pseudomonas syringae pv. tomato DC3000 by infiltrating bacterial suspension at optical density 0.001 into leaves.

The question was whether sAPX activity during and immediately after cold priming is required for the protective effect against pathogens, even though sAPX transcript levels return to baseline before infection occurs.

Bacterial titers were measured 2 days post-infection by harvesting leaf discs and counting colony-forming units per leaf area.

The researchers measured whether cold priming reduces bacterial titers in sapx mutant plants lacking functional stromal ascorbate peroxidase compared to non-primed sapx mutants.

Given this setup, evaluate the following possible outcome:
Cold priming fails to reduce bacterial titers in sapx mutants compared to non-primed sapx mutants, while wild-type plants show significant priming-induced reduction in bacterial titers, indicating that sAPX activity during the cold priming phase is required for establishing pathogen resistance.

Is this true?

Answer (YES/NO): YES